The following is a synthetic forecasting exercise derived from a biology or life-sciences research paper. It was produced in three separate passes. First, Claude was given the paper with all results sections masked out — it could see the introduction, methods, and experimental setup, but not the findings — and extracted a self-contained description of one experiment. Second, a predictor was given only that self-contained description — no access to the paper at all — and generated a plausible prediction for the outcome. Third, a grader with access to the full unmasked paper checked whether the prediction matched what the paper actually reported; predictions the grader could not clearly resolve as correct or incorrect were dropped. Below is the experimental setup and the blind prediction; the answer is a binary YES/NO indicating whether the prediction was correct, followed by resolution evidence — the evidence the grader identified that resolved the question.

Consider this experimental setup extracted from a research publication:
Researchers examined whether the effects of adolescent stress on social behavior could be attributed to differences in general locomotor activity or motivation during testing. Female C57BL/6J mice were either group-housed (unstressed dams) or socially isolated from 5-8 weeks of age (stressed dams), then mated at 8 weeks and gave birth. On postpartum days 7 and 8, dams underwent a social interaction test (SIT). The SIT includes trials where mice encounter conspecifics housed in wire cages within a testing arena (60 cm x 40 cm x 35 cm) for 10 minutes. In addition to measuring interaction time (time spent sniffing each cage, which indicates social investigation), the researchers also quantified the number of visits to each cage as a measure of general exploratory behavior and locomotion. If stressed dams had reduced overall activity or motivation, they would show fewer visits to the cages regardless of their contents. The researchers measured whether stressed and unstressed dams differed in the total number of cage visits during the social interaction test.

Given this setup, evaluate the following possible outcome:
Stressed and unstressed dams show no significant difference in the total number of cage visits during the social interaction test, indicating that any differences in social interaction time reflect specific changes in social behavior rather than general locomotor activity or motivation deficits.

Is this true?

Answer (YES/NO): YES